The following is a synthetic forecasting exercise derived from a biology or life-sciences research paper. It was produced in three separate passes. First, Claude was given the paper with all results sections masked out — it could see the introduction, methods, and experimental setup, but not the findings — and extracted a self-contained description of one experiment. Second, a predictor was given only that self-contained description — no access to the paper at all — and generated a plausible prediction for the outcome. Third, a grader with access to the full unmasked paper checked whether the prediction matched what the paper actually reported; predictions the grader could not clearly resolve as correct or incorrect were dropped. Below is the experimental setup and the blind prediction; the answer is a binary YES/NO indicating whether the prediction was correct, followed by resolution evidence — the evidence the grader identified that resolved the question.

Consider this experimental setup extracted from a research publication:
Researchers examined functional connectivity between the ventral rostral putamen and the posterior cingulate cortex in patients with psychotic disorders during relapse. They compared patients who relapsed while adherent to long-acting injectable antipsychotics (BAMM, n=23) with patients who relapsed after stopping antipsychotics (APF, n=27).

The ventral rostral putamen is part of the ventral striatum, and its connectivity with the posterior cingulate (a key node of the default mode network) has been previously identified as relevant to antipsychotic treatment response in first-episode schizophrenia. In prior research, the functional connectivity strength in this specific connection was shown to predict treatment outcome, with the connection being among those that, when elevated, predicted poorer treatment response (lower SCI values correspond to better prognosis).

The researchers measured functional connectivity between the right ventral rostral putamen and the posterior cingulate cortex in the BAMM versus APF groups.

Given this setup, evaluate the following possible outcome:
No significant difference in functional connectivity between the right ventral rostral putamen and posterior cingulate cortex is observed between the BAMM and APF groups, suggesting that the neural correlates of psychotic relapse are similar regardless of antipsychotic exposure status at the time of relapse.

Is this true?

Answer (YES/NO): NO